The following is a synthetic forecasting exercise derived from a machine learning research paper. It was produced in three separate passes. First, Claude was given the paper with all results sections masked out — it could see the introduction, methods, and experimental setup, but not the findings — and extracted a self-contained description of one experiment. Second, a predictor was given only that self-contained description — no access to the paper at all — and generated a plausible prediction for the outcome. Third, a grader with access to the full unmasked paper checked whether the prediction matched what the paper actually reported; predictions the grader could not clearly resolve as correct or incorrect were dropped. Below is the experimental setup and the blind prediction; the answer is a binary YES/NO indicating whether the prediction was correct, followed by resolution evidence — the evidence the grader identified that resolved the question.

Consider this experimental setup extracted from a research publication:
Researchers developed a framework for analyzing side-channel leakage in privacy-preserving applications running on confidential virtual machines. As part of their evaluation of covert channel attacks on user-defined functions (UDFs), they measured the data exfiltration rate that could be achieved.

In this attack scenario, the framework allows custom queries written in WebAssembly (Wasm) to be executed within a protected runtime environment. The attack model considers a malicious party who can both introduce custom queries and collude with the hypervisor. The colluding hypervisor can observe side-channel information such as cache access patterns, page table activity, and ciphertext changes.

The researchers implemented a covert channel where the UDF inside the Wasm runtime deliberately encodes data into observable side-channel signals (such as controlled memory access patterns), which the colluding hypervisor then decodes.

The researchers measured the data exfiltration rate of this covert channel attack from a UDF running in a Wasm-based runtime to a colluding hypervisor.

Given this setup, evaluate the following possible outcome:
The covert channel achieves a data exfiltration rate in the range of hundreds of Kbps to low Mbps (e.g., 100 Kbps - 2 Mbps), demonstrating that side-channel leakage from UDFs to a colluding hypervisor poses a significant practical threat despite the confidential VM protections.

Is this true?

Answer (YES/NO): YES